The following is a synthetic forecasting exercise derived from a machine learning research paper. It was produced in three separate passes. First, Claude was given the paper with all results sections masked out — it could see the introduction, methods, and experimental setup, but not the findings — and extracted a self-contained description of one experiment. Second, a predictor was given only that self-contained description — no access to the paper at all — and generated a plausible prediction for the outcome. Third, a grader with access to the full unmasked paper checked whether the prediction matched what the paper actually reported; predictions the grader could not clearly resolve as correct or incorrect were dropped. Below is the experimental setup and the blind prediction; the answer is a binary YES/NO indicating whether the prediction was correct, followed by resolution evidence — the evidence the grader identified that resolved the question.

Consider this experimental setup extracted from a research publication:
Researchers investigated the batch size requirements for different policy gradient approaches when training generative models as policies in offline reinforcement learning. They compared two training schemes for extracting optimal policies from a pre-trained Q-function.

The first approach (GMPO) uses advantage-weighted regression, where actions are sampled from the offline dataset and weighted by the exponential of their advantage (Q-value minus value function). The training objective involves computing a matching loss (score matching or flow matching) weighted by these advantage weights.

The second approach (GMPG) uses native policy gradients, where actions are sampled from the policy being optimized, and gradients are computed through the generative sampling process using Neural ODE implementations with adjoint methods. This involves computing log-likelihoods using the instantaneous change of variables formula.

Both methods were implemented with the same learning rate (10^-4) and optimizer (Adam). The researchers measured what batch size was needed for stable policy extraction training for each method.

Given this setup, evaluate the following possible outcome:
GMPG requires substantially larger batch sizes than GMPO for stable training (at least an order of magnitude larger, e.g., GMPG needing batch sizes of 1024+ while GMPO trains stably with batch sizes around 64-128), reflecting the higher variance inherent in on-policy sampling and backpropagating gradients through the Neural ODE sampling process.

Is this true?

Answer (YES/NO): NO